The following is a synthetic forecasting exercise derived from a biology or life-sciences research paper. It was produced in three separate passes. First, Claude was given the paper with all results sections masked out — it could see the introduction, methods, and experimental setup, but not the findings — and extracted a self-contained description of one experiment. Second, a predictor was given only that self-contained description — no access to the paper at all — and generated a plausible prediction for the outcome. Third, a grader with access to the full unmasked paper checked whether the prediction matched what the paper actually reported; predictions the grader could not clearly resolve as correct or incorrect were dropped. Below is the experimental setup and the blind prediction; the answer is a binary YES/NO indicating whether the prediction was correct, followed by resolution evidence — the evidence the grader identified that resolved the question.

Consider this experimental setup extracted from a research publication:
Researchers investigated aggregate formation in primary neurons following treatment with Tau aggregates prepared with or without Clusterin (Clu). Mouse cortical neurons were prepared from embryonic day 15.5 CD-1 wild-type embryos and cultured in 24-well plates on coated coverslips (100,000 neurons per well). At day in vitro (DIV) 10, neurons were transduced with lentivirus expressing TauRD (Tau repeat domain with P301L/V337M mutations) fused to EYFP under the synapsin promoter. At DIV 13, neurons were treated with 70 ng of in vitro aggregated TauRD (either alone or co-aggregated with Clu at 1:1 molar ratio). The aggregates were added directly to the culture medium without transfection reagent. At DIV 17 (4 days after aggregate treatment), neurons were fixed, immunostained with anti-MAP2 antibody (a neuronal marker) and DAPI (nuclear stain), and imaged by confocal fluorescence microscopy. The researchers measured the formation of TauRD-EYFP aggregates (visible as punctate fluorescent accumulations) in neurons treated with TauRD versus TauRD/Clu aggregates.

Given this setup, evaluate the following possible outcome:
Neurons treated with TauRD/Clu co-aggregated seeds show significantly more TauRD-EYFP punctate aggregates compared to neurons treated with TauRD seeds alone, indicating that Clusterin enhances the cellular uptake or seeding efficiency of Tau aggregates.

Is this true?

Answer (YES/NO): YES